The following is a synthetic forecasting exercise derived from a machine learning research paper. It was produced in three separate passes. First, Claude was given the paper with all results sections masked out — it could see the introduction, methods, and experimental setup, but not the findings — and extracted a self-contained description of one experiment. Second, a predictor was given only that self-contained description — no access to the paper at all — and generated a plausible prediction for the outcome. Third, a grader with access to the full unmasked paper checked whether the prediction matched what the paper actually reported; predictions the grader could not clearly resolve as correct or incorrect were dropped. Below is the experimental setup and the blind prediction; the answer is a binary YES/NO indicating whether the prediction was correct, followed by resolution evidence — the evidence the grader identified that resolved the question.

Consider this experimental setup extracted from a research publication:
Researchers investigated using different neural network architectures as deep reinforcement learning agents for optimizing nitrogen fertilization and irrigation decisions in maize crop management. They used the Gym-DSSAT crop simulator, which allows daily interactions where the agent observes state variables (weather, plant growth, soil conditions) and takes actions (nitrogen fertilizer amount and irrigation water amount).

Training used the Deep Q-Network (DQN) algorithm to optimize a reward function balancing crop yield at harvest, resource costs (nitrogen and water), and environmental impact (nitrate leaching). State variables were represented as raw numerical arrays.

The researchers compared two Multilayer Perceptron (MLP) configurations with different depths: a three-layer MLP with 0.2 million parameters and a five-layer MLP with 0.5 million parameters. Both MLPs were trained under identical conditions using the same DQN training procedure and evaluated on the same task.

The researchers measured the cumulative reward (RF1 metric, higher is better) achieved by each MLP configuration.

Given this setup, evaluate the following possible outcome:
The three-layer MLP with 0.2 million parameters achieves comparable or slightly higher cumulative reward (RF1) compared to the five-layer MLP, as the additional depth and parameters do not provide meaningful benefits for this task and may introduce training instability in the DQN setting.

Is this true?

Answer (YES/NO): YES